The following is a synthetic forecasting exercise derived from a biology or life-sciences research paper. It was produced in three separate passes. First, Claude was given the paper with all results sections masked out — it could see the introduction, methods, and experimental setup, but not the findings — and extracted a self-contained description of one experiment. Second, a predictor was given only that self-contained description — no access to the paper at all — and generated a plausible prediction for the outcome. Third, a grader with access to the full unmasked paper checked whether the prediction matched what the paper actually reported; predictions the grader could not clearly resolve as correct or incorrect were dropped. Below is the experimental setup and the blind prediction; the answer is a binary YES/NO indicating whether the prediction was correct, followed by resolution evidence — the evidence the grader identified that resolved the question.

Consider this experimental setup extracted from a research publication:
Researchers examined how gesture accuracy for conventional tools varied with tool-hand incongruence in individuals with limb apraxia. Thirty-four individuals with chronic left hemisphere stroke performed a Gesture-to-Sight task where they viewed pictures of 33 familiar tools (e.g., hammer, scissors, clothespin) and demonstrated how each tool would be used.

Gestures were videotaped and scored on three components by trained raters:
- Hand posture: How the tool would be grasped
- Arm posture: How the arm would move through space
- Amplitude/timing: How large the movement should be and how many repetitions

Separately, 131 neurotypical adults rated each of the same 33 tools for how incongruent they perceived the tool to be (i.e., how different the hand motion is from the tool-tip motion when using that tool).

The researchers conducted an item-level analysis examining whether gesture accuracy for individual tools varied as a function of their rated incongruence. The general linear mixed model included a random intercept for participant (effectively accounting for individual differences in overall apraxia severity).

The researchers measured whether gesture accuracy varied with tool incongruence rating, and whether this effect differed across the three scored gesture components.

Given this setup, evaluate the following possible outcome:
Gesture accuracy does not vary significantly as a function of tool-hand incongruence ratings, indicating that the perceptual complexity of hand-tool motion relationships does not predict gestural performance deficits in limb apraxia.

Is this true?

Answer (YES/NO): NO